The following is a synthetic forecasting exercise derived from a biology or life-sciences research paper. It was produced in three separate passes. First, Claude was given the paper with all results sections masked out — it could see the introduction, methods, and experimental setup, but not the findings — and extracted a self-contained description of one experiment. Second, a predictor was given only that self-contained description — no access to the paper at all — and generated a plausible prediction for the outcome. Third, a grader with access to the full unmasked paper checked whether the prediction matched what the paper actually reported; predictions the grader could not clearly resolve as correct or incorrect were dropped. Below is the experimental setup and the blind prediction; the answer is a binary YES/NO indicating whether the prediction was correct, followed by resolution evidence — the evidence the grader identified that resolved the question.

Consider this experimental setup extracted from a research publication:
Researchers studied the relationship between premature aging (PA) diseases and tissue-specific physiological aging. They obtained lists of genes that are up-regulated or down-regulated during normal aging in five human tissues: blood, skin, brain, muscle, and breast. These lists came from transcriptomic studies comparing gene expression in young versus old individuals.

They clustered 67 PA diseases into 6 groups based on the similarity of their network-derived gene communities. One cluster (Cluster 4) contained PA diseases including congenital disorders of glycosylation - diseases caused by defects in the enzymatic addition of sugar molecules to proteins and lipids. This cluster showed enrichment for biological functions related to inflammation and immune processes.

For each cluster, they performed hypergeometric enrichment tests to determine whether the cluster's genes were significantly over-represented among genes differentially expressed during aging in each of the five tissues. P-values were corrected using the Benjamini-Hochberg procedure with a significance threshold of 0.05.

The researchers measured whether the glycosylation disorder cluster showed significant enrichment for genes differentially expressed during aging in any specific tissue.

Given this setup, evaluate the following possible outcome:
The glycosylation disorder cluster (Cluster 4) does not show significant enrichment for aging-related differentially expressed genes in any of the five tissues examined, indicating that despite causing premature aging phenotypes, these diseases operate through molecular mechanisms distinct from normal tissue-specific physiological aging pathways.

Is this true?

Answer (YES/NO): NO